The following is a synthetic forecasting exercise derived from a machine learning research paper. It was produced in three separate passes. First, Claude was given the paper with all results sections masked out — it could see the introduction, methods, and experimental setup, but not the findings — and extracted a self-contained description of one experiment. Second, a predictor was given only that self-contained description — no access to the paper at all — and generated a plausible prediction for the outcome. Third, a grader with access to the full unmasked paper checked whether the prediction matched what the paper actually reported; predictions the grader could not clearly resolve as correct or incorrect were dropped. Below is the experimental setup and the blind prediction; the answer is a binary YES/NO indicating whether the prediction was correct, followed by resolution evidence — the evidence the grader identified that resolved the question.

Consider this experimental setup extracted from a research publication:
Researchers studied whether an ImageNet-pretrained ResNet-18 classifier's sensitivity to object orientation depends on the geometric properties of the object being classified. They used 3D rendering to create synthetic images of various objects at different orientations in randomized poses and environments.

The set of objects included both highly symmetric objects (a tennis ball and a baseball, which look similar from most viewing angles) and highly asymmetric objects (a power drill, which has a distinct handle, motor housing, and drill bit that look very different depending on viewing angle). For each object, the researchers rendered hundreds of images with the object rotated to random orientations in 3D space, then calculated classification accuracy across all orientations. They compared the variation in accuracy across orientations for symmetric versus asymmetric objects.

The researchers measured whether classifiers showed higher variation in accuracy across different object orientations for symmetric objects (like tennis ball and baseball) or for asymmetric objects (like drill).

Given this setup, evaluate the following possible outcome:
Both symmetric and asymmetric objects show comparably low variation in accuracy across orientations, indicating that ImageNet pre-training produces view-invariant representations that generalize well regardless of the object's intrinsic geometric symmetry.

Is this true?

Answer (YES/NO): NO